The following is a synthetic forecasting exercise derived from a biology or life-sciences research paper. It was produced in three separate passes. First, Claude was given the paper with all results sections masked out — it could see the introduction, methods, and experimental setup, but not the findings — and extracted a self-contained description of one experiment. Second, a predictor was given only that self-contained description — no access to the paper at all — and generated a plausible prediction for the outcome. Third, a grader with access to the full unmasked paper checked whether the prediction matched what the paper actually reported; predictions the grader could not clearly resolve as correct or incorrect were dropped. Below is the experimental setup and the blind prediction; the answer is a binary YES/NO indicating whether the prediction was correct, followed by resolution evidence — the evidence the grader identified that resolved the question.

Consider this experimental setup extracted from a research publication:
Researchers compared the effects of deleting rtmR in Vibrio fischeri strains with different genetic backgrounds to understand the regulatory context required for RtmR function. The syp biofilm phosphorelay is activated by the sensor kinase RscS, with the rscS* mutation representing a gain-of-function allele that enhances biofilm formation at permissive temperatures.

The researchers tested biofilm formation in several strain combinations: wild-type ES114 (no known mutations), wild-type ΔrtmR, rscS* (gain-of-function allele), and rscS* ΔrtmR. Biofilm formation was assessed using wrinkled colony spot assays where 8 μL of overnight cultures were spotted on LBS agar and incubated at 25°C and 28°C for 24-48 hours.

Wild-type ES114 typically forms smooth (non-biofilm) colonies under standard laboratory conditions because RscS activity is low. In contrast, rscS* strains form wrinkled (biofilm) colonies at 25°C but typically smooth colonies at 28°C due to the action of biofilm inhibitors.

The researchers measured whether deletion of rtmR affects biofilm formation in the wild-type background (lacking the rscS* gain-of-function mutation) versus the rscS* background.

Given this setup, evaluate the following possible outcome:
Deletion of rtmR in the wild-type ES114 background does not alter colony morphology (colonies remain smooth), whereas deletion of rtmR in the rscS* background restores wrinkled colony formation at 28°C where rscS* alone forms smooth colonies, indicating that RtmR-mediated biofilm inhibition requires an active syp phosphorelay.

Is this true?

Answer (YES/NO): YES